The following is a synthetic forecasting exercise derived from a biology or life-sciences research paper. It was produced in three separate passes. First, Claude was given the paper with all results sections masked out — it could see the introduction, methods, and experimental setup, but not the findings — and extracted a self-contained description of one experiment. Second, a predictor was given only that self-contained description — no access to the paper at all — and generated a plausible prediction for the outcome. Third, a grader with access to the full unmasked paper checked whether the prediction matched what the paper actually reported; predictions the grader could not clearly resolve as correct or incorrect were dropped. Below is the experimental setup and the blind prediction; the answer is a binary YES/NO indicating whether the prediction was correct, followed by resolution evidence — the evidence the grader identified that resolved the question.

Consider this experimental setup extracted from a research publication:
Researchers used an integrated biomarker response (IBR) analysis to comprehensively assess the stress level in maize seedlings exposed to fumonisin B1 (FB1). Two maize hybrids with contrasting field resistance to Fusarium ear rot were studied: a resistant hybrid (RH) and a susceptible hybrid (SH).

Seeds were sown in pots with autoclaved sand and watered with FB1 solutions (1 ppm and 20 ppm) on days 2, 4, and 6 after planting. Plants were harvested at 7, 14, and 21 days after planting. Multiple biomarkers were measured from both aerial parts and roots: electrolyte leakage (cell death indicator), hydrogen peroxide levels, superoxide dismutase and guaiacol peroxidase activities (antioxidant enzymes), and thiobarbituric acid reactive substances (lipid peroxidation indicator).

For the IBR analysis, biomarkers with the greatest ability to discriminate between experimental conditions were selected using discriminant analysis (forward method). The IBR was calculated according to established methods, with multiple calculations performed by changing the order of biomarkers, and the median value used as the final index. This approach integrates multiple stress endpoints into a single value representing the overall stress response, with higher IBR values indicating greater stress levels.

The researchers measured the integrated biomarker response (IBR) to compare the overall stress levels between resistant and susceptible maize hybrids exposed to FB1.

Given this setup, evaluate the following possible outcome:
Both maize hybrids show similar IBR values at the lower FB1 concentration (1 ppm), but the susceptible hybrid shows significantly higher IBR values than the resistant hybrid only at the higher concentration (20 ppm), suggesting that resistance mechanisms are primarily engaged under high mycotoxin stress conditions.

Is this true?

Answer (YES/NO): NO